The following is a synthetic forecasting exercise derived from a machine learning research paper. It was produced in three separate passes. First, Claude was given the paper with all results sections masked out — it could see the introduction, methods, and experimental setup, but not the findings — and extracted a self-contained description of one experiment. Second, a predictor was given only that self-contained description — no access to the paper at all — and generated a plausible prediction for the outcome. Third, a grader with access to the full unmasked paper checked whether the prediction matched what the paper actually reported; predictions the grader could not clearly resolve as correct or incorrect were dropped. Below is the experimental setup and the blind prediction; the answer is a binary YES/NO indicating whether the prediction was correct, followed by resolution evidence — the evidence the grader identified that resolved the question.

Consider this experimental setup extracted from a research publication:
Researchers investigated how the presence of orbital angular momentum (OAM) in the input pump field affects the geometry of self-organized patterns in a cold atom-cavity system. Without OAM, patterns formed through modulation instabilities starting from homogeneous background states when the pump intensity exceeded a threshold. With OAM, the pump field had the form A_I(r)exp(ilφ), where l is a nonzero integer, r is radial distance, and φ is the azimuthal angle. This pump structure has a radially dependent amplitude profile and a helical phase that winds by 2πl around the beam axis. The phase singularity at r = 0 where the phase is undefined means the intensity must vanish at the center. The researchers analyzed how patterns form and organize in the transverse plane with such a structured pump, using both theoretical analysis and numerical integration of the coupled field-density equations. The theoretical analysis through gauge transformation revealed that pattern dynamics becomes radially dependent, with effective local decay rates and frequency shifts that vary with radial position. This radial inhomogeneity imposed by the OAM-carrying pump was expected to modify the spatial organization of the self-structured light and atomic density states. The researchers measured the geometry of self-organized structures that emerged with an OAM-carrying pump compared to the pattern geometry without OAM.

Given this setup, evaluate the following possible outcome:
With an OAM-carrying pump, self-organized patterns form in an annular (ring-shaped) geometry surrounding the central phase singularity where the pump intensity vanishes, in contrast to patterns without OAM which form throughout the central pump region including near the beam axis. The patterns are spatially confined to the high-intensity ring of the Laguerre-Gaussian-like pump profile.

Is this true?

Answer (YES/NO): YES